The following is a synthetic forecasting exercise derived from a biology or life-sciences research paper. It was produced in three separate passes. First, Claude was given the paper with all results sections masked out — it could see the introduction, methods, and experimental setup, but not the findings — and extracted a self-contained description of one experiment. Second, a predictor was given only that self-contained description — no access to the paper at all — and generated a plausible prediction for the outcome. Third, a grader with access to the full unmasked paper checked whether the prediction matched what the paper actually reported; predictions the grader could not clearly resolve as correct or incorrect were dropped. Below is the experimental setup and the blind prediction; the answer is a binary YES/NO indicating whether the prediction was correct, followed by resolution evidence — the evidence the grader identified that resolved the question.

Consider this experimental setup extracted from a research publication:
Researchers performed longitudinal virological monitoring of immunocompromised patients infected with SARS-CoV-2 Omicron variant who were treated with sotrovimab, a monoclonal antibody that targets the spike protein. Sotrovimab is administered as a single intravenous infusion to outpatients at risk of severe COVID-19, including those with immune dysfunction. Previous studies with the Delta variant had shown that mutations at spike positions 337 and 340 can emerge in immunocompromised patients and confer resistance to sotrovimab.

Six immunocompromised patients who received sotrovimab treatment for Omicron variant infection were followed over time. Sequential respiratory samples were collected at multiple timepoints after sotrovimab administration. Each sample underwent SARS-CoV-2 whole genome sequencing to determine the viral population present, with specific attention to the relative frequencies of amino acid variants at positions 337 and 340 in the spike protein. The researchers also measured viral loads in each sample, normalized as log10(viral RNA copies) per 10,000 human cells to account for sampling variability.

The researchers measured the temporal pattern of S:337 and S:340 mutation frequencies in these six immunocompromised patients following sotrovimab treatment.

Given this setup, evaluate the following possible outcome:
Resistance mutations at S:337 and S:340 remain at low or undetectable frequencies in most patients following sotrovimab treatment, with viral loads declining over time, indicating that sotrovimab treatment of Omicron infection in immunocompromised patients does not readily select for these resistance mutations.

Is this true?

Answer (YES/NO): NO